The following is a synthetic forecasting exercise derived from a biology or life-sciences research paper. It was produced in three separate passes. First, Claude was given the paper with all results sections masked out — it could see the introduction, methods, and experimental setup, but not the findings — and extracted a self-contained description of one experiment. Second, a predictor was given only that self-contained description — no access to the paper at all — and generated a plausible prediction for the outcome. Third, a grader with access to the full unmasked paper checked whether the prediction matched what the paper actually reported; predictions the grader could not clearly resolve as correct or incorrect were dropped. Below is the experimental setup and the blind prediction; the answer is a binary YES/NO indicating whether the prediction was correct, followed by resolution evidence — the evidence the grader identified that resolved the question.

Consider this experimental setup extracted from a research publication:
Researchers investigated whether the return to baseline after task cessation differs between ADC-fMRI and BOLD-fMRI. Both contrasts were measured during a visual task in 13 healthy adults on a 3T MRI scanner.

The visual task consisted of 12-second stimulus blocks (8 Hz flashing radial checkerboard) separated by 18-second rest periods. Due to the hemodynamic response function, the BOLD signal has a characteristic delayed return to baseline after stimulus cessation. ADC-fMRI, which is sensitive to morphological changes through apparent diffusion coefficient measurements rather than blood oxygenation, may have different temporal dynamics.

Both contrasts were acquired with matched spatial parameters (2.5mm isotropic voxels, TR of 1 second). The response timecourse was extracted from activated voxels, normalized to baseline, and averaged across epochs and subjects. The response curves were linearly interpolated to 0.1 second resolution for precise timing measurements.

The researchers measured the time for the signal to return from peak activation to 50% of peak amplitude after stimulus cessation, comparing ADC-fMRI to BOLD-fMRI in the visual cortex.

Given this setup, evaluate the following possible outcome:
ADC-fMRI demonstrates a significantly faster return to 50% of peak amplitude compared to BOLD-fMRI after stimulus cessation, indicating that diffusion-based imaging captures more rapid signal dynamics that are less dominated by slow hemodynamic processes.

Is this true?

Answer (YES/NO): YES